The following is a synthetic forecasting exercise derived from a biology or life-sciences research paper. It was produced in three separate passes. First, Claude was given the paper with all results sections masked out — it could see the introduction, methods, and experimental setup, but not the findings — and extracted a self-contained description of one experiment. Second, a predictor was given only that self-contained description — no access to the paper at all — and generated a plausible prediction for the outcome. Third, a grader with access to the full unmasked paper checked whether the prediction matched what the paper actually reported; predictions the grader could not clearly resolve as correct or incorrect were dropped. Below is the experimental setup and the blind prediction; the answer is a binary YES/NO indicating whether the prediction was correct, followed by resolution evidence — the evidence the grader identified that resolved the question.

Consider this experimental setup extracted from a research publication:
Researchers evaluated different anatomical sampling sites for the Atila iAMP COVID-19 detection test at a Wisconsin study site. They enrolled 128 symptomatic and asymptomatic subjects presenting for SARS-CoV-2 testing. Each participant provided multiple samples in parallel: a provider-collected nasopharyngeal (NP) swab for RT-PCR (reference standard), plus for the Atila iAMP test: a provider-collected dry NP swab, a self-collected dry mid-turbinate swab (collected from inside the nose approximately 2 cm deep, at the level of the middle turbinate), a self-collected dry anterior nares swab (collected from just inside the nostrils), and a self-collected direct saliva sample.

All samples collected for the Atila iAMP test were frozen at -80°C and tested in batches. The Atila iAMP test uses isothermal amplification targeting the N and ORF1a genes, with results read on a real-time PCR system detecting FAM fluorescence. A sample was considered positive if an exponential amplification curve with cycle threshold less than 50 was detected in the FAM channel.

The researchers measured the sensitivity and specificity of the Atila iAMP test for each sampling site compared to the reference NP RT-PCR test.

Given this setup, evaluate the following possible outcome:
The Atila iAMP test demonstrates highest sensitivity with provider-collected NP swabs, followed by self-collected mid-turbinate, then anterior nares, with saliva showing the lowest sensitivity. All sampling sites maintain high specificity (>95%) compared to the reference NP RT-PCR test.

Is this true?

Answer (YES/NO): NO